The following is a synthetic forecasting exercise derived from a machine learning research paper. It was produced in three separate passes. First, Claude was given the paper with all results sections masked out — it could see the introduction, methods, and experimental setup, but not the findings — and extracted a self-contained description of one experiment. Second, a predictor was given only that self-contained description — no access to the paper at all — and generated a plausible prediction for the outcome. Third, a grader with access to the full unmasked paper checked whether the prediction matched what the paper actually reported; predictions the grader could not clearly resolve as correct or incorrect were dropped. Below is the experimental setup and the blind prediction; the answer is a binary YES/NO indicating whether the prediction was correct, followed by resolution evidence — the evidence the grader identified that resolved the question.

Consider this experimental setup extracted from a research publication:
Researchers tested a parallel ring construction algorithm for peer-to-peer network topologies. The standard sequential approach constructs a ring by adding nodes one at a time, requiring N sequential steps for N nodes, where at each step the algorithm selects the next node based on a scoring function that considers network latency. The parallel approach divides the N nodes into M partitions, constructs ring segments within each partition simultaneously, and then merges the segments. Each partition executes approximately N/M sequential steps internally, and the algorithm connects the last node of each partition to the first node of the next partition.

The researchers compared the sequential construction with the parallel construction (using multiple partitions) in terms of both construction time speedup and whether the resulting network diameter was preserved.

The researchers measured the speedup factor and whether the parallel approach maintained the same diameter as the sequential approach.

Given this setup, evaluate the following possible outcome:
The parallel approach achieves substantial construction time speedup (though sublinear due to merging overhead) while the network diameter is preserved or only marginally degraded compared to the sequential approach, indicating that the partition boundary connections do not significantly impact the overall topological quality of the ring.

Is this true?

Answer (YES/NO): NO